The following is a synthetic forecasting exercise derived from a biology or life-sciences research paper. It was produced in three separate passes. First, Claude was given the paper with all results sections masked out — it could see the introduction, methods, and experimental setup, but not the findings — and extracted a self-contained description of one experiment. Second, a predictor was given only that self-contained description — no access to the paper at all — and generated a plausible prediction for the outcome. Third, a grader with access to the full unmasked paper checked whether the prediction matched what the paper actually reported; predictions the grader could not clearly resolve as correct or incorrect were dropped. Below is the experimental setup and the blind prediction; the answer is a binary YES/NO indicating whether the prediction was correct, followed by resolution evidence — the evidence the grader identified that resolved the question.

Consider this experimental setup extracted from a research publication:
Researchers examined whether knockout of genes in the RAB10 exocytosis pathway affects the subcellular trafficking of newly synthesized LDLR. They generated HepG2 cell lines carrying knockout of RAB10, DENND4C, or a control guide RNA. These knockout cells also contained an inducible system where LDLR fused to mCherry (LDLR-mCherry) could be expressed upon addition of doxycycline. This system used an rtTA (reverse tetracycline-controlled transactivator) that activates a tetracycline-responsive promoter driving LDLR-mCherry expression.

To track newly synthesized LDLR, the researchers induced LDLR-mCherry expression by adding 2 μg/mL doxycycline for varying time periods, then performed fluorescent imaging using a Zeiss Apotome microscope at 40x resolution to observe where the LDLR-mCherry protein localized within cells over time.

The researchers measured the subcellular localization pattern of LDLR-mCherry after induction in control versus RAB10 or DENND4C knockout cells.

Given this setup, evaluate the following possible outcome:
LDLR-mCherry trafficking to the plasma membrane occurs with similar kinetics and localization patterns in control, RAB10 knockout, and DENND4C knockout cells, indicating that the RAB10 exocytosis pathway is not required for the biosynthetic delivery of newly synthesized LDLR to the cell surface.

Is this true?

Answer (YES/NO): NO